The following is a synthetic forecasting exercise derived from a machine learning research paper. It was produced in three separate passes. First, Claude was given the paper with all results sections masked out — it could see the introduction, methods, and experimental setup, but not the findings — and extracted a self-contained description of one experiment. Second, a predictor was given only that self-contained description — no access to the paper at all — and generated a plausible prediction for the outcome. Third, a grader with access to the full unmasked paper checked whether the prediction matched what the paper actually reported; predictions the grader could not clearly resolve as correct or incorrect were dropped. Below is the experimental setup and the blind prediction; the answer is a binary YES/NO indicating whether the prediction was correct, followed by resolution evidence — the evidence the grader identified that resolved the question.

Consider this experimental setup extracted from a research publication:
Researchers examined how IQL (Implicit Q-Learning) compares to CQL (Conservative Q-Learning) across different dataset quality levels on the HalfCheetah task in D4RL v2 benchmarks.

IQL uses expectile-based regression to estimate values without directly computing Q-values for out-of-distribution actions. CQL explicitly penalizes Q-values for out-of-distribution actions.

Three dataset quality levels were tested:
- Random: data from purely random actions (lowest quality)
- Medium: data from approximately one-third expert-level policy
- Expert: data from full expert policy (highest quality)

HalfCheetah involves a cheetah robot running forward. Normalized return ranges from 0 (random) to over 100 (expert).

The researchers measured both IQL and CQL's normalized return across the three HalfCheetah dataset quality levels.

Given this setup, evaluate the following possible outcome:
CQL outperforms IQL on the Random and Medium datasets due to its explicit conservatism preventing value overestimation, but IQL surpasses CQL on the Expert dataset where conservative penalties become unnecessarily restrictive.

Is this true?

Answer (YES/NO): NO